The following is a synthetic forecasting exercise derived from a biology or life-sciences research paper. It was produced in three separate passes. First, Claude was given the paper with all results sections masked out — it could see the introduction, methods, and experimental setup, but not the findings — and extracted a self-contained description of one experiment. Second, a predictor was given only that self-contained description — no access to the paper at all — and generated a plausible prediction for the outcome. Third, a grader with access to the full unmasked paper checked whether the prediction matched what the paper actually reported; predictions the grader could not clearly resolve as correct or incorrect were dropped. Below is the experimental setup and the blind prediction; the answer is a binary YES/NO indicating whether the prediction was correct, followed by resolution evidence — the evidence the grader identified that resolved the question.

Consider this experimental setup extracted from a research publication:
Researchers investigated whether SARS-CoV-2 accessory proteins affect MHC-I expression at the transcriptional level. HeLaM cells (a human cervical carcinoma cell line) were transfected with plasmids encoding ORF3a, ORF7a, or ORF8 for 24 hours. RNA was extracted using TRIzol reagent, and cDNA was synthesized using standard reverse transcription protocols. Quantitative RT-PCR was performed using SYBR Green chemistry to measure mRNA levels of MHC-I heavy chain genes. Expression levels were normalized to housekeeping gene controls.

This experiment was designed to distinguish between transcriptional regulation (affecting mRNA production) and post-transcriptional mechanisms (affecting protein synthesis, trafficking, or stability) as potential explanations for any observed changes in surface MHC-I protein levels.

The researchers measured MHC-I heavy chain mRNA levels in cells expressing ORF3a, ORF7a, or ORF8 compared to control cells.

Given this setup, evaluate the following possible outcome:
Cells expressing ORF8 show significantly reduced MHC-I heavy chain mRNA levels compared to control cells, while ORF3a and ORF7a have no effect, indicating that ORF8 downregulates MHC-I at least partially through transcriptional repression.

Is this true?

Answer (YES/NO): NO